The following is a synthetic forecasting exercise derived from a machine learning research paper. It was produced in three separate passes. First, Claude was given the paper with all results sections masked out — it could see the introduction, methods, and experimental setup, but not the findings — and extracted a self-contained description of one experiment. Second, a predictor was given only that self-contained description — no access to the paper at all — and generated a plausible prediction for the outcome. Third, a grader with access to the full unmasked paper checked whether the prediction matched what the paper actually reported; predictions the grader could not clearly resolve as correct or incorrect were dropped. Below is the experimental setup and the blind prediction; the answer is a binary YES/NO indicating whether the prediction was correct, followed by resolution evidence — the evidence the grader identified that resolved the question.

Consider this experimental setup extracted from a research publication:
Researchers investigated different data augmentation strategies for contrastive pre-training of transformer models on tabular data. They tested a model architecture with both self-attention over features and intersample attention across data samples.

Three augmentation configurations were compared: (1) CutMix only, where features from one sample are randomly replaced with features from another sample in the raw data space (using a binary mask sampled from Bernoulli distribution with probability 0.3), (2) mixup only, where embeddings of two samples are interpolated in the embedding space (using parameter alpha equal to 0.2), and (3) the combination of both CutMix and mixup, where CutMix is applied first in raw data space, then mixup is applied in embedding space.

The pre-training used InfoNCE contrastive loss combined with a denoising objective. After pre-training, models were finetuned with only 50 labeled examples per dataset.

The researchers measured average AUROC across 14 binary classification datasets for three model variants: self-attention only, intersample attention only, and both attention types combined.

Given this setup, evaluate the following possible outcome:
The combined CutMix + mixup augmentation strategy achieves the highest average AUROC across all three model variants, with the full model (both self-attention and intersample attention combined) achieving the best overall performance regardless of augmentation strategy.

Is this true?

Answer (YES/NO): YES